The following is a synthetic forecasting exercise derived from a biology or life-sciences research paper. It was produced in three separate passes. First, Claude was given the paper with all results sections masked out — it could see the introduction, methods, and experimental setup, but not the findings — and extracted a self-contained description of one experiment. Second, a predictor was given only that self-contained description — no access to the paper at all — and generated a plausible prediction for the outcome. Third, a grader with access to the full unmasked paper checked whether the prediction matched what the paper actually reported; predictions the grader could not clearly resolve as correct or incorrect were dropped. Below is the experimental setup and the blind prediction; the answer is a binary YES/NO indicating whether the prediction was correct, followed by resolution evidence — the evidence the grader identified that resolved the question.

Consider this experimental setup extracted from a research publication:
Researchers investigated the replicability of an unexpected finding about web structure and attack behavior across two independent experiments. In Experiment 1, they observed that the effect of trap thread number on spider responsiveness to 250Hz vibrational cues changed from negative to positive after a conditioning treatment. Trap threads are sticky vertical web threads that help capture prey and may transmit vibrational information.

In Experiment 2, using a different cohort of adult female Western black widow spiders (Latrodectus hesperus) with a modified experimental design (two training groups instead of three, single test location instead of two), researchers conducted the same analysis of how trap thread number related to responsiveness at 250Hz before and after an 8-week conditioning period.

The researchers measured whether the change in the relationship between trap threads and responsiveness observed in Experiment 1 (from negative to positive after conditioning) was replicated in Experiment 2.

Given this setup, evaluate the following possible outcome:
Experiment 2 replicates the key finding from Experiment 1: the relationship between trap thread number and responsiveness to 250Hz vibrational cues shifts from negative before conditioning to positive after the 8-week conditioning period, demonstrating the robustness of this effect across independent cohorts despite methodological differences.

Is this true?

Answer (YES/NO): NO